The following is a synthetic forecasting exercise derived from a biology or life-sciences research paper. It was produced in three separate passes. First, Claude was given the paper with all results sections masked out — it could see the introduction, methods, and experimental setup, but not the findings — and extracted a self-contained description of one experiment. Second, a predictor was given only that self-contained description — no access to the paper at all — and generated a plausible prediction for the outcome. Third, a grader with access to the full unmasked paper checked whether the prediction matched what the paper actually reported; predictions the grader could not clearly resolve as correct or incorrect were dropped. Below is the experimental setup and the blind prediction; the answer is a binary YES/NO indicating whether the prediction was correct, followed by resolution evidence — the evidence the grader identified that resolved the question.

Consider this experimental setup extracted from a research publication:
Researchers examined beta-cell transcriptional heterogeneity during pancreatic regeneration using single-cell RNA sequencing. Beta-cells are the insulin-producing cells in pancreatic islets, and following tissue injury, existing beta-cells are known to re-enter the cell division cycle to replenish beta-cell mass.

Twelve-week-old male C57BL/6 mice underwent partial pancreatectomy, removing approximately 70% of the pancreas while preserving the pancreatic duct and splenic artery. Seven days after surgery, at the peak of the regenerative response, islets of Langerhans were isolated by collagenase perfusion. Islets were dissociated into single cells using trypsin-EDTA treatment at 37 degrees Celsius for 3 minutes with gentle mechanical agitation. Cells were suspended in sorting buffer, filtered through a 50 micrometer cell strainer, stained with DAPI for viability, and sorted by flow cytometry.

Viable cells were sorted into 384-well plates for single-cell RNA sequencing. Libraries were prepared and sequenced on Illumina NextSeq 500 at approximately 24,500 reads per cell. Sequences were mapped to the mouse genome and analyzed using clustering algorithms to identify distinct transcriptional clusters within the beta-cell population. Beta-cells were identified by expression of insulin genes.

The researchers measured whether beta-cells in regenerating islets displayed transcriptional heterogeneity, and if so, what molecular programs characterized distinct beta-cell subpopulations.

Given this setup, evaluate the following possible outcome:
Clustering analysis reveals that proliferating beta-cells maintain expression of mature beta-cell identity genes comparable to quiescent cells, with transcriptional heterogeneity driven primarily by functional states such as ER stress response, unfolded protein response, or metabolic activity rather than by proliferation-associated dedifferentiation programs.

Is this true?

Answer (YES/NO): NO